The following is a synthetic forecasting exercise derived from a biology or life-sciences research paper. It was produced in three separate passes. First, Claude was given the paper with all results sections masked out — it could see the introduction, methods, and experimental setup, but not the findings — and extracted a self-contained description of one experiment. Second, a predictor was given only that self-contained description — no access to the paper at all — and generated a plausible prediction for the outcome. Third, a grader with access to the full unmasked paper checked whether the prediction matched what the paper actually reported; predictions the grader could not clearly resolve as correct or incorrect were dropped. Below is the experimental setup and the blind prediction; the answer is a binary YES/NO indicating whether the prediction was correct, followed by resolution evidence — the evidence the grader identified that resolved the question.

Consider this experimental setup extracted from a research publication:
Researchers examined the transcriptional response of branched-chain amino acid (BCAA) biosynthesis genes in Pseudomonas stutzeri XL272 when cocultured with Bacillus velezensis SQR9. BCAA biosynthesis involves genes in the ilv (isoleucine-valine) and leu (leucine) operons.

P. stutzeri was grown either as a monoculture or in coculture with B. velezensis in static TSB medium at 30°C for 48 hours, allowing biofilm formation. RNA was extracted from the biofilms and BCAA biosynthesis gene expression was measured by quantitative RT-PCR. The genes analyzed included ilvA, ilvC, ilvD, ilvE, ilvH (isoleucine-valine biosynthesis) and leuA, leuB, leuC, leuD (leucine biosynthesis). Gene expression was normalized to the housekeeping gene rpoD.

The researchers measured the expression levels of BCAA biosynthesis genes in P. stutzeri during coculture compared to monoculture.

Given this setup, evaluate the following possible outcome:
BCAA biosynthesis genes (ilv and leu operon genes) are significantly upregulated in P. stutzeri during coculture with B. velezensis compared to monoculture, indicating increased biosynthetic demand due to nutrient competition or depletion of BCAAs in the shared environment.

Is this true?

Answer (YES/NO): NO